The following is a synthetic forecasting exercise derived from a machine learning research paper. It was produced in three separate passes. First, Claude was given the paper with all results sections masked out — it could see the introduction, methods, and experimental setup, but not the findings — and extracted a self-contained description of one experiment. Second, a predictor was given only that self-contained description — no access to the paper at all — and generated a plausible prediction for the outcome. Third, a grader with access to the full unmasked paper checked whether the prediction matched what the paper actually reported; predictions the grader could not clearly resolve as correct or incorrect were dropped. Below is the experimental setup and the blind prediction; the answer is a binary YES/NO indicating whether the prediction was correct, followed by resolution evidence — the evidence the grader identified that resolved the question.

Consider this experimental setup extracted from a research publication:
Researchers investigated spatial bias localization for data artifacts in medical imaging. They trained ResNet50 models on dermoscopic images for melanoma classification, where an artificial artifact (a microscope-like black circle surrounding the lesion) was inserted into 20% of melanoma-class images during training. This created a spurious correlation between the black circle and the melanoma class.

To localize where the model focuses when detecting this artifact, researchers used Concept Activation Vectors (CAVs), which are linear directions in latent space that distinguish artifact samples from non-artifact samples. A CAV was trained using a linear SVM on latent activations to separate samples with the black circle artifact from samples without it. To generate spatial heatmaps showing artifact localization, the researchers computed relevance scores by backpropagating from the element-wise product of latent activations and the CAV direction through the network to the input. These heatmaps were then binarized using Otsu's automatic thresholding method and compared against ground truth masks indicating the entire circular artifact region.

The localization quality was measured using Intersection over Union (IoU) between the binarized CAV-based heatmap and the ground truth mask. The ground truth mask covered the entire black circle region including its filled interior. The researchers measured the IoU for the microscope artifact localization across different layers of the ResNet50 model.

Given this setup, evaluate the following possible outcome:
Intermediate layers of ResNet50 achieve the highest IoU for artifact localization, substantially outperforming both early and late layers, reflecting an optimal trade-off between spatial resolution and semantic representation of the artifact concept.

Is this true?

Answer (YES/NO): NO